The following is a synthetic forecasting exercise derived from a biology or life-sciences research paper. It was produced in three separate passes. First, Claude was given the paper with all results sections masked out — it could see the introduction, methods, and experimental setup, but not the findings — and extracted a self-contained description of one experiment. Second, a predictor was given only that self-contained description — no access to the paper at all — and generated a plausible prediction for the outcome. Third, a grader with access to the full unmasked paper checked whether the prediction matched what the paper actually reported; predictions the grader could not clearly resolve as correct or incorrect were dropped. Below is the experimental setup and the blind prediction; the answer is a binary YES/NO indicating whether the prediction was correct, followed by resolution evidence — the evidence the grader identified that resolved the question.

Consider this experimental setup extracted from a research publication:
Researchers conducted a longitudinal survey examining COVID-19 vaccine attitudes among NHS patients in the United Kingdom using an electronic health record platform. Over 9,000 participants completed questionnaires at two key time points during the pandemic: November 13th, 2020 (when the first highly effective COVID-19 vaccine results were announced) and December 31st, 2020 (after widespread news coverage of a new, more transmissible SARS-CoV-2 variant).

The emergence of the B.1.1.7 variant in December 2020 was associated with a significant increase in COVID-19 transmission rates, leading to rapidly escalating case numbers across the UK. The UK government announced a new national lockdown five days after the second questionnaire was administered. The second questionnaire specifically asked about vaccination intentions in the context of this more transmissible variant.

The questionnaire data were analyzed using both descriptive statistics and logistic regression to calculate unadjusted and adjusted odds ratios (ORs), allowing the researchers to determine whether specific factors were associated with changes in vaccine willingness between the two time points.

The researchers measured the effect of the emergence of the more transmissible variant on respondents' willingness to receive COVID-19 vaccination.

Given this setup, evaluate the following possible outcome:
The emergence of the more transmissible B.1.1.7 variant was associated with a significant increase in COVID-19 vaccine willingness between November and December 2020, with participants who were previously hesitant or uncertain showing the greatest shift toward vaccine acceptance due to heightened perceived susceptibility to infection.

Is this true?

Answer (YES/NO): NO